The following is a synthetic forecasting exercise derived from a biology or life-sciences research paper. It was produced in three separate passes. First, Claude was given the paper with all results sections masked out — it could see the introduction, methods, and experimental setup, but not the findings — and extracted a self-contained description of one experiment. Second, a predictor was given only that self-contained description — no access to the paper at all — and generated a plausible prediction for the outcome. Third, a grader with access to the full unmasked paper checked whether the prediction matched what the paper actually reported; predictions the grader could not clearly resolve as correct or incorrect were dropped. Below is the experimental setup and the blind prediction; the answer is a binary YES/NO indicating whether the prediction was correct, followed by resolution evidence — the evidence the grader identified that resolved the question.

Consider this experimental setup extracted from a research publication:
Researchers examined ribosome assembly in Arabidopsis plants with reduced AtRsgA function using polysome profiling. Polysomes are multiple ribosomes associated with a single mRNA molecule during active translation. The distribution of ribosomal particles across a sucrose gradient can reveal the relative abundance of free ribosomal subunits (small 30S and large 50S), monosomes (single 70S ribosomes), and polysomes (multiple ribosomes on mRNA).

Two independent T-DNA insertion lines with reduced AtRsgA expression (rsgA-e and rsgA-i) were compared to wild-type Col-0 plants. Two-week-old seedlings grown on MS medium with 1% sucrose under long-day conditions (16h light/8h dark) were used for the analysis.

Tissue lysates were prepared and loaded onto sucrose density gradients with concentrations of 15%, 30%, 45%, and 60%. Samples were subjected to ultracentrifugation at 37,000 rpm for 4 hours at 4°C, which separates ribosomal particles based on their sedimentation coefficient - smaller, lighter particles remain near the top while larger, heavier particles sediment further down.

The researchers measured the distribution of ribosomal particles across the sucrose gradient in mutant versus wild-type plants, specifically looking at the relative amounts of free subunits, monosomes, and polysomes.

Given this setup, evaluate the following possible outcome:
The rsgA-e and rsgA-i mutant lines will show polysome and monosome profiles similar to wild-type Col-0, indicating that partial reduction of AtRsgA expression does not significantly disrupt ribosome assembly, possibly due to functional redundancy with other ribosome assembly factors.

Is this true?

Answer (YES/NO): NO